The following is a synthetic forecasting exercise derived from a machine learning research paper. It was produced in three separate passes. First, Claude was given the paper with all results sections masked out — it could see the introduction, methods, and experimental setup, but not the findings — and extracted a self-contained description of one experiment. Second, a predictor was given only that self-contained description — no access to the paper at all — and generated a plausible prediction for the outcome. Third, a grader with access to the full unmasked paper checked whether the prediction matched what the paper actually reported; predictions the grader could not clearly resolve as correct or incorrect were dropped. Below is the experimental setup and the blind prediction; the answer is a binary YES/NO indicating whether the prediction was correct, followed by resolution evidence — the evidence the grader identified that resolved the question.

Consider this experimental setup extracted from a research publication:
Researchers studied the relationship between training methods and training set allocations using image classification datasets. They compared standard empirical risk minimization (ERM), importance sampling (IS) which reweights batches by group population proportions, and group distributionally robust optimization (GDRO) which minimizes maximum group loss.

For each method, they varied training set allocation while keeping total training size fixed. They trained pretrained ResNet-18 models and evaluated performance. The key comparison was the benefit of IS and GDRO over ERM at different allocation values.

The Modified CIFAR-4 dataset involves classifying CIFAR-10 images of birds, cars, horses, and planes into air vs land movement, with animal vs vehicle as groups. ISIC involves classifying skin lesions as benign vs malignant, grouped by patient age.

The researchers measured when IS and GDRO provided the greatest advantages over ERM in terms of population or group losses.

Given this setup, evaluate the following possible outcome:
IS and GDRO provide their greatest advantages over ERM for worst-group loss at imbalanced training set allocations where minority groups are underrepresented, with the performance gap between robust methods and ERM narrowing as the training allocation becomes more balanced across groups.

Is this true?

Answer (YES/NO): YES